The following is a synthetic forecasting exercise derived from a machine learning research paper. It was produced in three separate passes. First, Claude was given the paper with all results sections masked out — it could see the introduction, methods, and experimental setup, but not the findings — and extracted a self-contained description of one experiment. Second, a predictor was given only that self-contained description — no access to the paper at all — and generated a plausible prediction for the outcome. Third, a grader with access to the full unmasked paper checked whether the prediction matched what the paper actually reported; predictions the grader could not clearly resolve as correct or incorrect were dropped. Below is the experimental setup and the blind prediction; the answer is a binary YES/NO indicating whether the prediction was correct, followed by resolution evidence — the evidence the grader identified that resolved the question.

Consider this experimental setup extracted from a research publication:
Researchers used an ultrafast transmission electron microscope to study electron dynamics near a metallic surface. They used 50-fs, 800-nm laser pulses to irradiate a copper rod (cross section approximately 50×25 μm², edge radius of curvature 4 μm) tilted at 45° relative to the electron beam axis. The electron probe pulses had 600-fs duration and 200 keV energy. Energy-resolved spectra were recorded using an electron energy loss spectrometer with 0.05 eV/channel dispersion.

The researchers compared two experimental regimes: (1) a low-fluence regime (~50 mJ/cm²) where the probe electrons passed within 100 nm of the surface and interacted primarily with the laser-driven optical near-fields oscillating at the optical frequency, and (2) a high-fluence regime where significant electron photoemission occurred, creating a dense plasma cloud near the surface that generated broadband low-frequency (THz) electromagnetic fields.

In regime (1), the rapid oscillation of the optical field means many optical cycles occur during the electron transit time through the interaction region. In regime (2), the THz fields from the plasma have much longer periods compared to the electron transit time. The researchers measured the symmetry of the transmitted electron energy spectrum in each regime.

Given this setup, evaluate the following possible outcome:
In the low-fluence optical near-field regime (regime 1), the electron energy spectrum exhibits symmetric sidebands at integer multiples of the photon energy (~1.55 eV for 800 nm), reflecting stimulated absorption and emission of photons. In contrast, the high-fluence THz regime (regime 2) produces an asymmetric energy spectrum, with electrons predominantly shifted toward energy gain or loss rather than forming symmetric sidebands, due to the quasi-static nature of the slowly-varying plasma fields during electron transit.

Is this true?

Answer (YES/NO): YES